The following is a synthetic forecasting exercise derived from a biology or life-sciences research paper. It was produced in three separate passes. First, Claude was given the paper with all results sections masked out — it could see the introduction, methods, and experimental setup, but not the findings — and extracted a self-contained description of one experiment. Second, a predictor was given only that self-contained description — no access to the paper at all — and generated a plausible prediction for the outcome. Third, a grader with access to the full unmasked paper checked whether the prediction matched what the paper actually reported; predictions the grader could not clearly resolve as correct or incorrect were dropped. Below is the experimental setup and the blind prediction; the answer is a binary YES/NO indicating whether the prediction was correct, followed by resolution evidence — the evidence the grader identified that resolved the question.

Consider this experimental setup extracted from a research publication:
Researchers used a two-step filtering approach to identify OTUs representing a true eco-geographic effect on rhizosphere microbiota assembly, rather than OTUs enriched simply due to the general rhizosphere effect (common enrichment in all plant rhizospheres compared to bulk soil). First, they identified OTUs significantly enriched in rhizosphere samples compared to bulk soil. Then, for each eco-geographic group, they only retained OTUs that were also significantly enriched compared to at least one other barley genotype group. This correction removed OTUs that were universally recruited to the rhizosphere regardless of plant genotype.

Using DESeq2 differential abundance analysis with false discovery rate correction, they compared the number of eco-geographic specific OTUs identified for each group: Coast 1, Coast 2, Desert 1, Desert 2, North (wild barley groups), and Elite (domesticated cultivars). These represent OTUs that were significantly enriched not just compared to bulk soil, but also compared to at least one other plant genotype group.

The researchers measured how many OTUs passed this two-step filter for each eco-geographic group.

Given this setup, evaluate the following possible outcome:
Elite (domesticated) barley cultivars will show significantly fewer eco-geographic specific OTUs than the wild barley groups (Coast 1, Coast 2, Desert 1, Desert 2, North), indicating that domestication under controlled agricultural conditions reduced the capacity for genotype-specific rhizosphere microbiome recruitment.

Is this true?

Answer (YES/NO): NO